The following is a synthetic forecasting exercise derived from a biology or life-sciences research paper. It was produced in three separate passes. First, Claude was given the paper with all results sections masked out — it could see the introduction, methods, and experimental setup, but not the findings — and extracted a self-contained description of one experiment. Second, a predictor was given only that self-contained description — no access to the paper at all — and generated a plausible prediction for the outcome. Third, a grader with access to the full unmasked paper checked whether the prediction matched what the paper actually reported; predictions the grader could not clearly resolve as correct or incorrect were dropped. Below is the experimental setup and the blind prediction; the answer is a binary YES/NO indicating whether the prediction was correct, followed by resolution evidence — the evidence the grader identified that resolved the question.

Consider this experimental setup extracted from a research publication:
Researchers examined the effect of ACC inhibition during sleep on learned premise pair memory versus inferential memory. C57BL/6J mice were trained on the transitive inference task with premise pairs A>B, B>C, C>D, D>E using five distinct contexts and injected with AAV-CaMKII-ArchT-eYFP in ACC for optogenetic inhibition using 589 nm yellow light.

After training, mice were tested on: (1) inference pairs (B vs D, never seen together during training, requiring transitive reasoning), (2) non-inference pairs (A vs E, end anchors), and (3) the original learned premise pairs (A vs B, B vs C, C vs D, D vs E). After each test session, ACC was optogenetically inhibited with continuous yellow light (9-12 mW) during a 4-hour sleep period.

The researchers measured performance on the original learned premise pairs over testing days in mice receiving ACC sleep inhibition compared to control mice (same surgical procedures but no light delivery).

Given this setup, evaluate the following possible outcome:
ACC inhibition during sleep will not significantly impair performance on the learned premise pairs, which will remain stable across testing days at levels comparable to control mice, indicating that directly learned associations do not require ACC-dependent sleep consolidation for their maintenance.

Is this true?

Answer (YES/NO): YES